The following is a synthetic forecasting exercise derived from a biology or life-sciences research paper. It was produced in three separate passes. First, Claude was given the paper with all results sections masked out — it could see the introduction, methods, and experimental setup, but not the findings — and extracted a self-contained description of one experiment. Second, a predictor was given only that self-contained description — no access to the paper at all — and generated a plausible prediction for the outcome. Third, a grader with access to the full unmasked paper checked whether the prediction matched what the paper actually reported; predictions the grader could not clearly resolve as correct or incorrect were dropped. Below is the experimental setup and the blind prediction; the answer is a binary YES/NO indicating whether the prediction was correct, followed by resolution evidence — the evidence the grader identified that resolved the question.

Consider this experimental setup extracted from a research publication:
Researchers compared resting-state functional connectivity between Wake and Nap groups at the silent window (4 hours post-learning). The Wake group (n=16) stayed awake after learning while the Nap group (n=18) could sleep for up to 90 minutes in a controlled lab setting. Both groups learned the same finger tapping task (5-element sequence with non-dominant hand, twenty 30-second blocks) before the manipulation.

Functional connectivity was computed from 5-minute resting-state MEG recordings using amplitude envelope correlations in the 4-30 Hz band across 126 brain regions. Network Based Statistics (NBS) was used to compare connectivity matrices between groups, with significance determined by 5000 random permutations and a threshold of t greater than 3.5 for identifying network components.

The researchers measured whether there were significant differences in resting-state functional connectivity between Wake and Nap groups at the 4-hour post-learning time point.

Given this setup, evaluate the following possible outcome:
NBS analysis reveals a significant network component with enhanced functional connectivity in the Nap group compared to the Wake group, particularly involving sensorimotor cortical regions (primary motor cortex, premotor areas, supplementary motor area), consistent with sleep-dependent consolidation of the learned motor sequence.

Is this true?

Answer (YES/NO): NO